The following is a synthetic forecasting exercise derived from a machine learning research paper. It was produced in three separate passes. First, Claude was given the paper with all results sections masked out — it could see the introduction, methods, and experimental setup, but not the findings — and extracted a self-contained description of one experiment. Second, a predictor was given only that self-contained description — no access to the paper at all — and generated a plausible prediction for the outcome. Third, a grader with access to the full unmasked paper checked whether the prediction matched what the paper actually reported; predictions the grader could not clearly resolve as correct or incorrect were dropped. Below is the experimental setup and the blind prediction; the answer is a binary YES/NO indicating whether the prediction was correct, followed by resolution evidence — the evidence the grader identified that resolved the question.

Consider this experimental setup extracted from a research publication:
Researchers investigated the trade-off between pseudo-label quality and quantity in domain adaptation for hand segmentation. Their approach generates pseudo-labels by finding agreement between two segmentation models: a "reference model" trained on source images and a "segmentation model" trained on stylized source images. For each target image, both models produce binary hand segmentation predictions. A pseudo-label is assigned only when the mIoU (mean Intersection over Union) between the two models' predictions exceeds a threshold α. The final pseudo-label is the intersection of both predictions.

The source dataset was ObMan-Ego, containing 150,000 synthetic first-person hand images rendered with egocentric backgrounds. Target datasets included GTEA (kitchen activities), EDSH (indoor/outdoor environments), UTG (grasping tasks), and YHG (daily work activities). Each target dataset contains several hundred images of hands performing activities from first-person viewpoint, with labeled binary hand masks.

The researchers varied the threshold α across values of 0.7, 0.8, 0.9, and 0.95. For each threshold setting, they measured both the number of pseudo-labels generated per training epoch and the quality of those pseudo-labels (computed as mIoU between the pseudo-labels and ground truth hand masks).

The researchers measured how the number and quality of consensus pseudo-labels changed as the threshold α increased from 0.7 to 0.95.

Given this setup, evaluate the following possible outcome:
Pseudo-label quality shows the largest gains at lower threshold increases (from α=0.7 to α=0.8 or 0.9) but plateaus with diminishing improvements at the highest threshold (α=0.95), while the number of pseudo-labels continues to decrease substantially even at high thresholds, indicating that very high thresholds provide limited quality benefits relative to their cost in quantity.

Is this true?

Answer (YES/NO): NO